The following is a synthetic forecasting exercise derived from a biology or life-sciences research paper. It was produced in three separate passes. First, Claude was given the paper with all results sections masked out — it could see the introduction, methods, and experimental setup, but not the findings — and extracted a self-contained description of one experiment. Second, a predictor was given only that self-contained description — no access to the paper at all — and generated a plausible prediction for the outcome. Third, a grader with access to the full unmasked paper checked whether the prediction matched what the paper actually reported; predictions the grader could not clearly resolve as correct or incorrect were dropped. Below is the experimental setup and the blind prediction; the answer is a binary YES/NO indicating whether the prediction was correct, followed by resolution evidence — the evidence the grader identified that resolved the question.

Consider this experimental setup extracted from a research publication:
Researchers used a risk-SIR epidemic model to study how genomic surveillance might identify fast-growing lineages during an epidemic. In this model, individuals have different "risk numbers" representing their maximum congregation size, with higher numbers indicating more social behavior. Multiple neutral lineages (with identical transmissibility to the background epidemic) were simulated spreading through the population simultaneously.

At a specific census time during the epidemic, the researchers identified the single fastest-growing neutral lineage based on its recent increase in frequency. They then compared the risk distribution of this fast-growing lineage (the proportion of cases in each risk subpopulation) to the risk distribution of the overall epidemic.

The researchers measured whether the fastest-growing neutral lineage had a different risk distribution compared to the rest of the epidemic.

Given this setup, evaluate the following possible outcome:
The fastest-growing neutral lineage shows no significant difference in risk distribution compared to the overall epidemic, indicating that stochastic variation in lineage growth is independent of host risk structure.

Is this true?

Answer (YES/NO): NO